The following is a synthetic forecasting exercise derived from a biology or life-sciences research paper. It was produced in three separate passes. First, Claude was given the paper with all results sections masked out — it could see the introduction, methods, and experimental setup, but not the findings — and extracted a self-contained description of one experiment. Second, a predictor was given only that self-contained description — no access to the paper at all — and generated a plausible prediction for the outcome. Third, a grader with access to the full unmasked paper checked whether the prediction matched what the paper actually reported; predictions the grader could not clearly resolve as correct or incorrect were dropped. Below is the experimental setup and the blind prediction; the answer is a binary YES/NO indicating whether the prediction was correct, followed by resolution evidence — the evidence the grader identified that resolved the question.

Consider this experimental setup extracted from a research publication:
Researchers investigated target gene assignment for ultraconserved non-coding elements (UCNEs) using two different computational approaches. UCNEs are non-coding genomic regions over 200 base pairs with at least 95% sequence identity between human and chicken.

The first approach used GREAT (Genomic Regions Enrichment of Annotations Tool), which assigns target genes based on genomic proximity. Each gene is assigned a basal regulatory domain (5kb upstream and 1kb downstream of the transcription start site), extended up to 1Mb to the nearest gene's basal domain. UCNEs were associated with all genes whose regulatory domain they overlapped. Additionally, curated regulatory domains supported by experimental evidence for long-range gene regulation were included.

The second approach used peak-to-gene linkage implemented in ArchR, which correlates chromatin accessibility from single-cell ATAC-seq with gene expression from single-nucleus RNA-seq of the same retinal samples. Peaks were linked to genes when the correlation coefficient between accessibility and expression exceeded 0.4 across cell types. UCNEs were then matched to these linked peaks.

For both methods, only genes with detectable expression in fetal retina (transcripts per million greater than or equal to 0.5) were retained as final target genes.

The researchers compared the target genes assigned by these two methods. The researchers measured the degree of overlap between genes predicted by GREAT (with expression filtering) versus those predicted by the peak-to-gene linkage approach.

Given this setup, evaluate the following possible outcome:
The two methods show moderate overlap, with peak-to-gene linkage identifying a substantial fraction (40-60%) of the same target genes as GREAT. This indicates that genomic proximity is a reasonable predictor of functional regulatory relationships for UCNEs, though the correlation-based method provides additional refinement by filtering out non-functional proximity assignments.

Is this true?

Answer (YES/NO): YES